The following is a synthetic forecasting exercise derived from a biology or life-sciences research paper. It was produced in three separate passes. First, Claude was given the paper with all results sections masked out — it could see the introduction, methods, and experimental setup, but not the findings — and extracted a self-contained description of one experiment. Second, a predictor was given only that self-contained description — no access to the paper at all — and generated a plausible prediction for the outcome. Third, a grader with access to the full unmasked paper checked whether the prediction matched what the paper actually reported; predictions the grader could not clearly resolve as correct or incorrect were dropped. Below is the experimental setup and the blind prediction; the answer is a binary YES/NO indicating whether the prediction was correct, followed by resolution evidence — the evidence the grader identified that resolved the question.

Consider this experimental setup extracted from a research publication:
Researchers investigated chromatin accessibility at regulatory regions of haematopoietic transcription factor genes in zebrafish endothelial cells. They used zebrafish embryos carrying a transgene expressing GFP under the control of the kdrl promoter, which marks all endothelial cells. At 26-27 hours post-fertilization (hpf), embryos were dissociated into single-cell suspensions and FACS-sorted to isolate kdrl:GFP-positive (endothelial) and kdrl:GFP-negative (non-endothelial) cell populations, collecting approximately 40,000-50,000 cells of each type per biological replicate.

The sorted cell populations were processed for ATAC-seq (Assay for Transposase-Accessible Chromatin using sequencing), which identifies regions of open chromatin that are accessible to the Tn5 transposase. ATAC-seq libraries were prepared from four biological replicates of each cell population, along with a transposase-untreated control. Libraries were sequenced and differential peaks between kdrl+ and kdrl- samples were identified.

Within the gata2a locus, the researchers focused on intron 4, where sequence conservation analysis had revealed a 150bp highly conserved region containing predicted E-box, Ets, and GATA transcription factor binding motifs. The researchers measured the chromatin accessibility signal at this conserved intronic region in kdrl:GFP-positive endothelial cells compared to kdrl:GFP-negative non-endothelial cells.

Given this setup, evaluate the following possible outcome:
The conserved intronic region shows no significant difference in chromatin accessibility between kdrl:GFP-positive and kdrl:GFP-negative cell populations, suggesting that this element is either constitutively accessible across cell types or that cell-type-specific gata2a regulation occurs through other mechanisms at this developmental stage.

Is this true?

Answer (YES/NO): NO